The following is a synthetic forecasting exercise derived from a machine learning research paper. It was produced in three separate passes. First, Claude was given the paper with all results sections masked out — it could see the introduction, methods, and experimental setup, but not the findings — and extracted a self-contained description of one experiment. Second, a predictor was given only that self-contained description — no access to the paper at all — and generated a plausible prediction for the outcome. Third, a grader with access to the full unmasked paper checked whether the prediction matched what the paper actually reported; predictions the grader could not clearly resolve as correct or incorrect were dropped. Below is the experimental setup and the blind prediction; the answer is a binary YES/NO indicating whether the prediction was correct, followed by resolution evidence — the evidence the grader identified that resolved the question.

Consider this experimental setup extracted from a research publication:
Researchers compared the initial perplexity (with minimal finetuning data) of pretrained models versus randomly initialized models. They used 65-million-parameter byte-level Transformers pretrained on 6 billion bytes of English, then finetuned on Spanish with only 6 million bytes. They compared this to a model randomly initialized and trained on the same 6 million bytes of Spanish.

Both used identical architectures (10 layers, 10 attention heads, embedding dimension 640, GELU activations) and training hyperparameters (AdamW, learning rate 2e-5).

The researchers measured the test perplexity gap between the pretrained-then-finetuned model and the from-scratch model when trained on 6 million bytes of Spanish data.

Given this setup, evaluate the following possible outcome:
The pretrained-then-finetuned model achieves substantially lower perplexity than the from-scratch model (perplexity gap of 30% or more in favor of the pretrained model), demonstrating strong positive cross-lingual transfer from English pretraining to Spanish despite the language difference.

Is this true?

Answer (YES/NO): YES